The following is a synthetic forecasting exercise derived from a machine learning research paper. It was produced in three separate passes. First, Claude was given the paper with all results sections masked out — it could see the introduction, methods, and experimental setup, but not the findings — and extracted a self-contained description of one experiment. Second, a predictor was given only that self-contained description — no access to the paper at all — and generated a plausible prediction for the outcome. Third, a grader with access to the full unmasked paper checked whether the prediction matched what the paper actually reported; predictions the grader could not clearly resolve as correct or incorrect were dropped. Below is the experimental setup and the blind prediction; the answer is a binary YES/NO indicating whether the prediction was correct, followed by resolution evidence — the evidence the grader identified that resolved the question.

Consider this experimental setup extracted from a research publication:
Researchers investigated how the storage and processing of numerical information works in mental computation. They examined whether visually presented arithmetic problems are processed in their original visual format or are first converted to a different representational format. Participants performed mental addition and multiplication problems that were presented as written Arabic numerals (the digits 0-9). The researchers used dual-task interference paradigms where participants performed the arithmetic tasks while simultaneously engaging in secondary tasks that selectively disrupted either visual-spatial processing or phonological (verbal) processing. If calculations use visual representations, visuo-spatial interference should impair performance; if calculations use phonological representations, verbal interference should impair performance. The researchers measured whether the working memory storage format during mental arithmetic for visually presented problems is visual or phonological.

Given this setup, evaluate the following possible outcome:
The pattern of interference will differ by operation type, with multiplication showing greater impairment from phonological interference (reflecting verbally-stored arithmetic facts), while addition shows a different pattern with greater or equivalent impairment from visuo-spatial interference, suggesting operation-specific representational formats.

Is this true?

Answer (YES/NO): NO